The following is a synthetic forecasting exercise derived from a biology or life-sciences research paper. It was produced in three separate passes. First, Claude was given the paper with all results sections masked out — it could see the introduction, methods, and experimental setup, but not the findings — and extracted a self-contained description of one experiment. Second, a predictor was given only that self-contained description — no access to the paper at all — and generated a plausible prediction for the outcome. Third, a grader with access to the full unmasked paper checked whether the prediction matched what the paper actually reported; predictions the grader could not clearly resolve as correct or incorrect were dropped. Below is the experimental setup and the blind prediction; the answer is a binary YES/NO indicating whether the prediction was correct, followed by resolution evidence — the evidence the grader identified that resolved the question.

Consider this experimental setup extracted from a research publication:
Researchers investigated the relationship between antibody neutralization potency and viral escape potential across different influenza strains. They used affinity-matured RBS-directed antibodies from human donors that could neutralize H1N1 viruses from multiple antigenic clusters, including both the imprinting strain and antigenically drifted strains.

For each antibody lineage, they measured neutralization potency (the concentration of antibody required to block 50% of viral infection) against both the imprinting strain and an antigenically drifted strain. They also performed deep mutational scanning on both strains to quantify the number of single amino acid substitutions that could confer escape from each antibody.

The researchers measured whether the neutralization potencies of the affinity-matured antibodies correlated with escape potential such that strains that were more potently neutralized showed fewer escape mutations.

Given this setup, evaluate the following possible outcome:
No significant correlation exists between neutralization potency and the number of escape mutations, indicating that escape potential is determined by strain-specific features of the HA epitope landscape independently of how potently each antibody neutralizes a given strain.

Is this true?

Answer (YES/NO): YES